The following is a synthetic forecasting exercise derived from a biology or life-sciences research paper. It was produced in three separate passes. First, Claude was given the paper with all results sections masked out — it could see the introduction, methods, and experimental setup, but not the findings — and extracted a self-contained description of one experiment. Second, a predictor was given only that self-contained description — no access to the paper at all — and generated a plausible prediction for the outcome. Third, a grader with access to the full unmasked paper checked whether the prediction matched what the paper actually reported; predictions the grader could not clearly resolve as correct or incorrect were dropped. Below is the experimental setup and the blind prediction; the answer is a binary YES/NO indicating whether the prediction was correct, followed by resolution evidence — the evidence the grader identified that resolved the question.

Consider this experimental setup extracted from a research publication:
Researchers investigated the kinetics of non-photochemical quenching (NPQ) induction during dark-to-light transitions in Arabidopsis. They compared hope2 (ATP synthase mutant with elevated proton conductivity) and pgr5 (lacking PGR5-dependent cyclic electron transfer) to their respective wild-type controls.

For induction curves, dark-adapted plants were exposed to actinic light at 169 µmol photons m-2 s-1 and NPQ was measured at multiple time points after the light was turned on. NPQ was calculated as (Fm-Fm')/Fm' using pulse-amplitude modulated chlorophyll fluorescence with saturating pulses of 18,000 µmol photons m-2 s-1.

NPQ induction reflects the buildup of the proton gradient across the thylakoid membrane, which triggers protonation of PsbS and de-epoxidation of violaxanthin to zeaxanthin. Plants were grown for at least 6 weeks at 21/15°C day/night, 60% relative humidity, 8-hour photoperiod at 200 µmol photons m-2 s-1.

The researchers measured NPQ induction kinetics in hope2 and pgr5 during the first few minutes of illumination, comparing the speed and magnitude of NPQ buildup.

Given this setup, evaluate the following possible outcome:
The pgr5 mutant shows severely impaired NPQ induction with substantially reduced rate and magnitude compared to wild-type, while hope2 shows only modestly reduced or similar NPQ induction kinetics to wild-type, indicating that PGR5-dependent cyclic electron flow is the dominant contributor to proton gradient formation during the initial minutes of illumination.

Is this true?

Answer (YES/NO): NO